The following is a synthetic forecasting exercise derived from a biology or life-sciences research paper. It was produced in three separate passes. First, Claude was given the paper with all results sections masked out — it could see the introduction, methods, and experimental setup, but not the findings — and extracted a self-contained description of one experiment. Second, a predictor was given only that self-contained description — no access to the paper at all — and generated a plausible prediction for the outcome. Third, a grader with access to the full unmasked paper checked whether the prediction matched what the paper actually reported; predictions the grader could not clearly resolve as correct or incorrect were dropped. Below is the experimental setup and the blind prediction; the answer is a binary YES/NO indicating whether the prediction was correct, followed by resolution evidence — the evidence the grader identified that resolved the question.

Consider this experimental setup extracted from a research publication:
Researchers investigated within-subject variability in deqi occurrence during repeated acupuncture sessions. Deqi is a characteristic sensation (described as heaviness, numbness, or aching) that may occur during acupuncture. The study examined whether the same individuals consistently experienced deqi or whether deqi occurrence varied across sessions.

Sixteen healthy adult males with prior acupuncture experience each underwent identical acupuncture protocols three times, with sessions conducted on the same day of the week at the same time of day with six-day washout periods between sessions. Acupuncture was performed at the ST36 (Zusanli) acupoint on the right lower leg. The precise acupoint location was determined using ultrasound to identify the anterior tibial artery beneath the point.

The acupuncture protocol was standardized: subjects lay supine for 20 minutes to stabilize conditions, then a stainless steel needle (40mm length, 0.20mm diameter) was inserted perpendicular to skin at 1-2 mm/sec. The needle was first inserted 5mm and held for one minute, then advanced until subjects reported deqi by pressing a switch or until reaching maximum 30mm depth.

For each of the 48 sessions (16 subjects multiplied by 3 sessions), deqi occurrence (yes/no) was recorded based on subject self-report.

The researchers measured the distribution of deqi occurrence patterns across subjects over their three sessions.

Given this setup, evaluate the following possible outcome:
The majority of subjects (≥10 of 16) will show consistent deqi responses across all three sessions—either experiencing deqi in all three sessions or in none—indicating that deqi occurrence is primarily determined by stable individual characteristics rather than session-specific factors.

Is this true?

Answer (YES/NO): YES